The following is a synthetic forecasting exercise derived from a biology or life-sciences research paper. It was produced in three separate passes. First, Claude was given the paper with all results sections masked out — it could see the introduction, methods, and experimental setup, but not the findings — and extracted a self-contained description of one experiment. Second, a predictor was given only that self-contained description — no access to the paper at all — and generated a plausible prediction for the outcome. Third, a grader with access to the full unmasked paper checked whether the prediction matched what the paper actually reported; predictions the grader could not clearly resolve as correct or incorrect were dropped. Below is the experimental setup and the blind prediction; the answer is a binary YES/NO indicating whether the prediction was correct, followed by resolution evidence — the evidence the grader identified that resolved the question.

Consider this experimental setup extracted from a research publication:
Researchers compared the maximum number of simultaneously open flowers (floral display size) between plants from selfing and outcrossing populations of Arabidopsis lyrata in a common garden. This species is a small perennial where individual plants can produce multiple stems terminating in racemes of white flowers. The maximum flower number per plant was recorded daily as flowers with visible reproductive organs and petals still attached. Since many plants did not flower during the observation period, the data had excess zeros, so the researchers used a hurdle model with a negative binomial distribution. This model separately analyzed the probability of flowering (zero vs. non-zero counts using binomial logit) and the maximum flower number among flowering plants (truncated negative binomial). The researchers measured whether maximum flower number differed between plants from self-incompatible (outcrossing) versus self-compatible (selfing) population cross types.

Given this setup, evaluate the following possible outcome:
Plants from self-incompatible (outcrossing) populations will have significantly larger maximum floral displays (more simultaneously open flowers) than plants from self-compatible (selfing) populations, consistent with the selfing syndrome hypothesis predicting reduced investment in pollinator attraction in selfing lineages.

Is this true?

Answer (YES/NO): NO